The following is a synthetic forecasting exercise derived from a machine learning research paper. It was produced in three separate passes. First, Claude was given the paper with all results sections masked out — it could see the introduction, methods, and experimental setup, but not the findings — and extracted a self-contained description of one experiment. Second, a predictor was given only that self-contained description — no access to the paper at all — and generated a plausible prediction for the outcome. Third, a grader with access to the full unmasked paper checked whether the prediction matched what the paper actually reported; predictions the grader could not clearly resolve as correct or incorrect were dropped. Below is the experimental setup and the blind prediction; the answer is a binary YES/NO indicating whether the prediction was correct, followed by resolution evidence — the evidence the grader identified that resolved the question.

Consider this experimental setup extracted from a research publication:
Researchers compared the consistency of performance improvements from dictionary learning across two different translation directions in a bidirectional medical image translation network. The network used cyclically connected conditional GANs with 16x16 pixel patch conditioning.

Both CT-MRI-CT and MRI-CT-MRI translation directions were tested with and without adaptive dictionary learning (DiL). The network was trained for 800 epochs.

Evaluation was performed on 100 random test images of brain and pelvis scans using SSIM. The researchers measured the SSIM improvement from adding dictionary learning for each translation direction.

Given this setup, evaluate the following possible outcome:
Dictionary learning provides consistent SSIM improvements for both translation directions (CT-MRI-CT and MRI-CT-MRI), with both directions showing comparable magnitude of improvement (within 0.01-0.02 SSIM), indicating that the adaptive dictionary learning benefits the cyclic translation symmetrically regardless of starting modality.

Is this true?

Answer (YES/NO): YES